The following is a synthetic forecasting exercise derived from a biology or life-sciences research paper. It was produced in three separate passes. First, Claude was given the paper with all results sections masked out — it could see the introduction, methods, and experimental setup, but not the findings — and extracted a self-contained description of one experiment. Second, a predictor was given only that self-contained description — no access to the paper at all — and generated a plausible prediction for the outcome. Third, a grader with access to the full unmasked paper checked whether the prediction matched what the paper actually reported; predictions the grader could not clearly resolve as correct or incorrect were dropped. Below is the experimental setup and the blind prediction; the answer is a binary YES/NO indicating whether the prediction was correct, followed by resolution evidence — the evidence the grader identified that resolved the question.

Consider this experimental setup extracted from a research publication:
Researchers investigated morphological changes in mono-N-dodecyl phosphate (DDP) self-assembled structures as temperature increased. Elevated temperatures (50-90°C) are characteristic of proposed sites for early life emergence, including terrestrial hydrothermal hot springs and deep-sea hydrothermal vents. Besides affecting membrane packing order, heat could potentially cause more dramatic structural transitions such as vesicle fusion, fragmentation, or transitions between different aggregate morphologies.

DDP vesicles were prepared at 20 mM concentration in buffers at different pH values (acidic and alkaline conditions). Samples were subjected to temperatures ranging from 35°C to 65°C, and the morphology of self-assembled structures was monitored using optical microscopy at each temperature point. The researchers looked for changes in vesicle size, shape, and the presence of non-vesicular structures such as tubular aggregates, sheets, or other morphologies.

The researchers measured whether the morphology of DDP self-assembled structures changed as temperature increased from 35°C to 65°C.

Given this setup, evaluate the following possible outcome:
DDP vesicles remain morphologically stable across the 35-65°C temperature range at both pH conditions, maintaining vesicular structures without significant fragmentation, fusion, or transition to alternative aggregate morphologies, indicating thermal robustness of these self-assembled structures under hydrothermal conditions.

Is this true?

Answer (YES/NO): NO